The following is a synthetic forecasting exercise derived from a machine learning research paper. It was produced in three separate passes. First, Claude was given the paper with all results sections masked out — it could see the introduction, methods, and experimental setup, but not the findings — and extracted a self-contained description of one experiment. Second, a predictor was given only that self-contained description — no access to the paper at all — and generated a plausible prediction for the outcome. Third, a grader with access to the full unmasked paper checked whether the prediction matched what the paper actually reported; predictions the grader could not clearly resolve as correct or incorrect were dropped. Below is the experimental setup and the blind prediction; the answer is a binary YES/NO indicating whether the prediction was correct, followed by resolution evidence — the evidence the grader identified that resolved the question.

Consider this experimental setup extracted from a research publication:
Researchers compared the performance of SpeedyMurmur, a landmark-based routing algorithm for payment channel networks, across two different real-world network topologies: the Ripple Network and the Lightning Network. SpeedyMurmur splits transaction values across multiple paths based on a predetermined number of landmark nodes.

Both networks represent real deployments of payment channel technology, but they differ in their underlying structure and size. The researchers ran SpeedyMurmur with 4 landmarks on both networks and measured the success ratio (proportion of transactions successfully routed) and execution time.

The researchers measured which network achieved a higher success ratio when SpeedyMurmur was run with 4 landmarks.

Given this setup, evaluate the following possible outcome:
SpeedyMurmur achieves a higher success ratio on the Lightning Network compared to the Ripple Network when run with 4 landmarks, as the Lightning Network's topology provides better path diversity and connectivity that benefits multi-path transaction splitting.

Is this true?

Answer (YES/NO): NO